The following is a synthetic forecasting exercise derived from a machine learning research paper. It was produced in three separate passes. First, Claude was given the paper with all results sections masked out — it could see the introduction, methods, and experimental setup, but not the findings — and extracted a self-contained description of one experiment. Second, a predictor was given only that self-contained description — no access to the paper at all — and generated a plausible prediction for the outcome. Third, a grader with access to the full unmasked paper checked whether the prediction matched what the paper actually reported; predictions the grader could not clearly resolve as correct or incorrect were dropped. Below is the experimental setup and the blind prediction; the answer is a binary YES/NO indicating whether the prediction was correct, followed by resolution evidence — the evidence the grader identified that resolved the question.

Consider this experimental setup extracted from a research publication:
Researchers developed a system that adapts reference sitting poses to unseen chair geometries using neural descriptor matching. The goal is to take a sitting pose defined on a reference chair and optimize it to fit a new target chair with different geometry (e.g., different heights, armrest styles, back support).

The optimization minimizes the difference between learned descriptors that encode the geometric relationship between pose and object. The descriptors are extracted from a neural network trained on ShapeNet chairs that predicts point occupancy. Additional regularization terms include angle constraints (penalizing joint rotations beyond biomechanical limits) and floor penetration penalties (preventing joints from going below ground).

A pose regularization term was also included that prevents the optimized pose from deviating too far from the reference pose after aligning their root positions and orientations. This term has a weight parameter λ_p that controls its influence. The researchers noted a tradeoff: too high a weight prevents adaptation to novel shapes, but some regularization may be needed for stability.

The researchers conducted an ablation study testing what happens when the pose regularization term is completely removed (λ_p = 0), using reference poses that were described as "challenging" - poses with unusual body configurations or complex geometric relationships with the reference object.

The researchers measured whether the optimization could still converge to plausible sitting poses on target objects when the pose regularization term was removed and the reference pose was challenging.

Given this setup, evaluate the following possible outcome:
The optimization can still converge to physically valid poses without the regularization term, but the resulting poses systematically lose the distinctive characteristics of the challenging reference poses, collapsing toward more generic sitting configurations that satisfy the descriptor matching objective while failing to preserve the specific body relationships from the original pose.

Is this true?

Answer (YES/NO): NO